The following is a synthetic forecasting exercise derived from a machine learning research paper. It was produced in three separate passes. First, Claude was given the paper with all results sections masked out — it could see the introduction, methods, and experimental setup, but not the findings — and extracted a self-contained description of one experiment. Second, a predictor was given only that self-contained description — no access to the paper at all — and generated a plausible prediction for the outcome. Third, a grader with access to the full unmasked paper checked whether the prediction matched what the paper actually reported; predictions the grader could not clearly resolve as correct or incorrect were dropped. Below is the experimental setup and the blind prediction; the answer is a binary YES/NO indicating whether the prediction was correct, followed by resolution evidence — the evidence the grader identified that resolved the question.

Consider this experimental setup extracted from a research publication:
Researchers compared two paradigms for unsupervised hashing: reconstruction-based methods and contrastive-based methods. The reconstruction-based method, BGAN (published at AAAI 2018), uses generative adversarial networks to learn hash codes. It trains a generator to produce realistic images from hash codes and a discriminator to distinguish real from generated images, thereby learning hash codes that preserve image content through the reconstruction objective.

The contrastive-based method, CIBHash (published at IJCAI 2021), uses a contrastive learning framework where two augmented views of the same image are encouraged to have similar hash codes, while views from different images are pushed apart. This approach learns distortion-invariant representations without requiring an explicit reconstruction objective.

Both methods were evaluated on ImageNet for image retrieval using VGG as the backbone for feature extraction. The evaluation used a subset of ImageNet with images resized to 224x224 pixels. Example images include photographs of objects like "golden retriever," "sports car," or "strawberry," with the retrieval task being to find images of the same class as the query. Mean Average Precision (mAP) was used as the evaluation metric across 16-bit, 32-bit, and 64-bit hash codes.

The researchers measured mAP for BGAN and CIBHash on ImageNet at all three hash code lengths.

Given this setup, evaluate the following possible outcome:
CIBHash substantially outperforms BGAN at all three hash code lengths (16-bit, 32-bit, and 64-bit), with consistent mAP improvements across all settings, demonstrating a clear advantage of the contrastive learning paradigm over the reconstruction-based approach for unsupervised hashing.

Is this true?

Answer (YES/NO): YES